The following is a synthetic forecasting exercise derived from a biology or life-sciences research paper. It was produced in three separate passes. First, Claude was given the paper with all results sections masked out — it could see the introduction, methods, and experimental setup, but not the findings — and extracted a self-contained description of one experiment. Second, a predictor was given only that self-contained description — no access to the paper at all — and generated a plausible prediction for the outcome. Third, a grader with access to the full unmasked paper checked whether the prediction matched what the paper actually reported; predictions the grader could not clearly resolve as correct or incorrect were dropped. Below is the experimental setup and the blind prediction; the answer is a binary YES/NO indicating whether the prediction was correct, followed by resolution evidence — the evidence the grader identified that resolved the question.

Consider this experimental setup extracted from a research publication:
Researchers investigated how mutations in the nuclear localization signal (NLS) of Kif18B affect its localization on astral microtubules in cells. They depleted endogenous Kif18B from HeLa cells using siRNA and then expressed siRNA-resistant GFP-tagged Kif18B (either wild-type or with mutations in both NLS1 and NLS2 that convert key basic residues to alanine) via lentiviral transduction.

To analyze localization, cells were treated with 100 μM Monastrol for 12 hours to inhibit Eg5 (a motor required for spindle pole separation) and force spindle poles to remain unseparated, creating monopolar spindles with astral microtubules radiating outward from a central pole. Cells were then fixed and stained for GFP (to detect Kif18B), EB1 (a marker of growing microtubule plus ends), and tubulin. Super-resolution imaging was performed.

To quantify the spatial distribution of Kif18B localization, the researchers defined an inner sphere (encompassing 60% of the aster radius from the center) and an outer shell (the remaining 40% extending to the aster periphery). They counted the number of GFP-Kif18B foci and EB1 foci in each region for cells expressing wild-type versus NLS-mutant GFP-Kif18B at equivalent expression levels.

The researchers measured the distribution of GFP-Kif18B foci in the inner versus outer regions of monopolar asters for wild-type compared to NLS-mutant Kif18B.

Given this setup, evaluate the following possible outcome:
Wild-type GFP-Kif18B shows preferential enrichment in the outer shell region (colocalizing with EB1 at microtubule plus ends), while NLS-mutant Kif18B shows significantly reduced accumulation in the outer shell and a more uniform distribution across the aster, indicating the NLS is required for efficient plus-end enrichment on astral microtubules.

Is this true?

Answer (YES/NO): YES